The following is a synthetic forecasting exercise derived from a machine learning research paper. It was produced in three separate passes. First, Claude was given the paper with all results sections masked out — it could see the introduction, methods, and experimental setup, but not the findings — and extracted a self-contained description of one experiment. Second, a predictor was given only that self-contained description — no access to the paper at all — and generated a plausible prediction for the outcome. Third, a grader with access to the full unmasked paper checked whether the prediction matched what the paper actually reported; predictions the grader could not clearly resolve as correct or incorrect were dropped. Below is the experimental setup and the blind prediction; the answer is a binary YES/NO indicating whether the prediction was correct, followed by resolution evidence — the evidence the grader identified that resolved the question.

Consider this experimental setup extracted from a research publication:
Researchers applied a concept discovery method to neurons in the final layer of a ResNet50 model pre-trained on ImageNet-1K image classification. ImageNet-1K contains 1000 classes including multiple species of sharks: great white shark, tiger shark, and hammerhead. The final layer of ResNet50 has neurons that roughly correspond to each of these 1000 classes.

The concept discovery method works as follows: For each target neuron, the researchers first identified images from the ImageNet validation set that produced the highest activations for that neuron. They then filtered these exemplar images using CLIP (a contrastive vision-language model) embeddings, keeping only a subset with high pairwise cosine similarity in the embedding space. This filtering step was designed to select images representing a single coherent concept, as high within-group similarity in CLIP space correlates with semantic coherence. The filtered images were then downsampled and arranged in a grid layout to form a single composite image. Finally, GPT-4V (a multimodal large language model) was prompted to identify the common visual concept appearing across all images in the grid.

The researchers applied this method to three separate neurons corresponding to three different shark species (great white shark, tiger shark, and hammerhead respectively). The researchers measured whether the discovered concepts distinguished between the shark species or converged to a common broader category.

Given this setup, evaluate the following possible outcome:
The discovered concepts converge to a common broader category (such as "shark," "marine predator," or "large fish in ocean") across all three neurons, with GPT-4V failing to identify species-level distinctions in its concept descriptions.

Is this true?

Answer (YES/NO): YES